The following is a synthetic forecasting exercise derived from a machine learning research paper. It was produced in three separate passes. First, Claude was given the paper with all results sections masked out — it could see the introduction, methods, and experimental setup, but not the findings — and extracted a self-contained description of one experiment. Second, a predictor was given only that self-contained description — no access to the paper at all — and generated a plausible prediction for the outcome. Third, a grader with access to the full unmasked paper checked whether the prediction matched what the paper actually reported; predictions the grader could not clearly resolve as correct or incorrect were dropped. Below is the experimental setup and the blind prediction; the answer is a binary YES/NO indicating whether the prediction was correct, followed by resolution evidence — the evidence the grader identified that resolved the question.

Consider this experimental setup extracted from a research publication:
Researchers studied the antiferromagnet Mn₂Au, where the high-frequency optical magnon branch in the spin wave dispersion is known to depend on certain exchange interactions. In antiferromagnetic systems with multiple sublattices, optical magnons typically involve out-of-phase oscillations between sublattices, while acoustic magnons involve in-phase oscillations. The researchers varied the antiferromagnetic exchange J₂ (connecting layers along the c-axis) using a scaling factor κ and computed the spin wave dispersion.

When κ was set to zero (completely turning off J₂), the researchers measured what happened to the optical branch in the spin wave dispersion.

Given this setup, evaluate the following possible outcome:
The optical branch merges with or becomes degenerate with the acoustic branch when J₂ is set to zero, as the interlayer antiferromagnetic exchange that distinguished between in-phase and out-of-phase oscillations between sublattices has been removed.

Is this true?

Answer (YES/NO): NO